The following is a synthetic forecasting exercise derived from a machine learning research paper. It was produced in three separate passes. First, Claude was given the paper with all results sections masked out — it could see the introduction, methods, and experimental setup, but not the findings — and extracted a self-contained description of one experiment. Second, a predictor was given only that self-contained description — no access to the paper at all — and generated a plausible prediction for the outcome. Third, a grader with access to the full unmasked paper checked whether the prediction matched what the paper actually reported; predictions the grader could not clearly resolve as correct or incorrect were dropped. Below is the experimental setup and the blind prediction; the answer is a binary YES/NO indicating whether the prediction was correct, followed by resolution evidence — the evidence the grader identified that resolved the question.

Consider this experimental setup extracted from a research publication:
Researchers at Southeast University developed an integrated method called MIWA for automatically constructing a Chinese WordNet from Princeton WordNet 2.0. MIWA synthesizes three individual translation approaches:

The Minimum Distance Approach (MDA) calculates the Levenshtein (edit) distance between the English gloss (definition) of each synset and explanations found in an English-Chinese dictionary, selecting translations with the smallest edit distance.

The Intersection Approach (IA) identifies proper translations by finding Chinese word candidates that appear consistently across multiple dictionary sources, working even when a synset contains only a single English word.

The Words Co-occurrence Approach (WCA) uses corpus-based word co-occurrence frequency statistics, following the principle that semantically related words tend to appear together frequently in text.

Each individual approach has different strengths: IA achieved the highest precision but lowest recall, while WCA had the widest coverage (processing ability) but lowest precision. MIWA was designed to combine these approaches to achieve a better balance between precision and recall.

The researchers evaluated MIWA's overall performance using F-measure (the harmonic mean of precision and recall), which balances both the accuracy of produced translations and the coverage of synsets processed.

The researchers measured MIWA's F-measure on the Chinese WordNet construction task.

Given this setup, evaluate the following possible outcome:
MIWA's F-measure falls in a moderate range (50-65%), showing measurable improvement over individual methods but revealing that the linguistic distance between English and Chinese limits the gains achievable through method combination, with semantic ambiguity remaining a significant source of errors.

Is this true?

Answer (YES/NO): YES